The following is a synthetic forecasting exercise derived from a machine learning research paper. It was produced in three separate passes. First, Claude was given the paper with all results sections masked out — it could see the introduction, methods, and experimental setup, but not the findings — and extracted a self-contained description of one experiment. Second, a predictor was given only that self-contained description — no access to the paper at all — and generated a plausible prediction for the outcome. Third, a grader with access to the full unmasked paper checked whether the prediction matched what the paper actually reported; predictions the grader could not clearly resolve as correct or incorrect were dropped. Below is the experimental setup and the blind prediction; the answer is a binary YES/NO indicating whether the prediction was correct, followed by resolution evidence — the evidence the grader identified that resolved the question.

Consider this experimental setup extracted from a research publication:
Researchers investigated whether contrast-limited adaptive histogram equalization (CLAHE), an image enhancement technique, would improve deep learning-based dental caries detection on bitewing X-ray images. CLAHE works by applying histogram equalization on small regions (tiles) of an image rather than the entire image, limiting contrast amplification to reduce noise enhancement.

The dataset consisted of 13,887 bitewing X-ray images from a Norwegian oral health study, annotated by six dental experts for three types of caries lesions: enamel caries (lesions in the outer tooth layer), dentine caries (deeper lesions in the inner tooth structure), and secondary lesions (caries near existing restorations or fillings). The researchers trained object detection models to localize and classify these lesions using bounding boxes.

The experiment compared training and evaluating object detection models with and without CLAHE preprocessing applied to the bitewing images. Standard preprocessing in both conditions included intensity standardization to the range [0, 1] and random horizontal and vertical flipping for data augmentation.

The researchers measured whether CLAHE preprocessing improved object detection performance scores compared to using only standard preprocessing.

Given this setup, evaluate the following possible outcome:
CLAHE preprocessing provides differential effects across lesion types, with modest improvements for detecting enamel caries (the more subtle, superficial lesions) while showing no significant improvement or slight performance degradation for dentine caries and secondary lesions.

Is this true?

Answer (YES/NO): NO